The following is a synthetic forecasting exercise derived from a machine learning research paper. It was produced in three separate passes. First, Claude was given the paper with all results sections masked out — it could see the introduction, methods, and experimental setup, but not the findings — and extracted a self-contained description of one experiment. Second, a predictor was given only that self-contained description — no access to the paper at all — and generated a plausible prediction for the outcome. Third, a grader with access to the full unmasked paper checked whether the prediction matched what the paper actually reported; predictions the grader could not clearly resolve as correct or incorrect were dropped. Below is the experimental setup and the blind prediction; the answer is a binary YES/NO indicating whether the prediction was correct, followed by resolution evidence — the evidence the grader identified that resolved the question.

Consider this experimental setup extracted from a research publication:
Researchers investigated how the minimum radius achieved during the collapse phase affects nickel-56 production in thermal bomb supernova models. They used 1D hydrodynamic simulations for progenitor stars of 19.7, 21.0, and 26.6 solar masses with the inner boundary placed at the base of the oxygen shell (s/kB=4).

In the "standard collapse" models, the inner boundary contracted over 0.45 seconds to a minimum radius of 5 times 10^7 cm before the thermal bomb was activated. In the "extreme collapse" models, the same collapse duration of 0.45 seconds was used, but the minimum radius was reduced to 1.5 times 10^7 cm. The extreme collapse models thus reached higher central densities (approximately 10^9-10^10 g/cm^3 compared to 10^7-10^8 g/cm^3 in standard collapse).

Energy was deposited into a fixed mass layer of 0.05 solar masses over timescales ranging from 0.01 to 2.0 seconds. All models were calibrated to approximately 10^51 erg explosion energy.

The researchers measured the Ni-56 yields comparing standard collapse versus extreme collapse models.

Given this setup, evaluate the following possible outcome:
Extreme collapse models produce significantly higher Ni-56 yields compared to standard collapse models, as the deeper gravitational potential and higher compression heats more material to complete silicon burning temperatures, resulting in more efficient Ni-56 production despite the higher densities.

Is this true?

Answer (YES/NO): NO